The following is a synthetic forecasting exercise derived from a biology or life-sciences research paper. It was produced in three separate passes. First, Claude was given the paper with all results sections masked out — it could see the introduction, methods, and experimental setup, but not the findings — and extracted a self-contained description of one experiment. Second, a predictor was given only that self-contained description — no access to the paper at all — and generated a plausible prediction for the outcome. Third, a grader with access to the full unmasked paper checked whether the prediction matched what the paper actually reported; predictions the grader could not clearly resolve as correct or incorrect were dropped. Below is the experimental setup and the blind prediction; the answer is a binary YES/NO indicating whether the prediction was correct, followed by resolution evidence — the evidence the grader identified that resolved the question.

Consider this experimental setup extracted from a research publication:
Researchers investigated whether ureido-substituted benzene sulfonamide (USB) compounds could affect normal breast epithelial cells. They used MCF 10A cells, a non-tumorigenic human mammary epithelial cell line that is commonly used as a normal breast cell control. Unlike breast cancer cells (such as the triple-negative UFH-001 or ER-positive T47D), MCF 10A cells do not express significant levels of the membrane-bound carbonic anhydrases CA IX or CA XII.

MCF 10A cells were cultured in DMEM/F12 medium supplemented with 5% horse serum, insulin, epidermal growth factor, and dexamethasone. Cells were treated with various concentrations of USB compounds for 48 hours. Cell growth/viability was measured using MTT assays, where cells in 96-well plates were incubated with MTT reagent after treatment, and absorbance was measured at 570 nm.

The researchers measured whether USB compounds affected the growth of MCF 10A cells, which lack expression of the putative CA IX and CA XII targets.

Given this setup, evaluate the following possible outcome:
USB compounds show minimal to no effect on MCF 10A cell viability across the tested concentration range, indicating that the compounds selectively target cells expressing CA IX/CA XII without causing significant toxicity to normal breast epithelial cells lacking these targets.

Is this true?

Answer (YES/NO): NO